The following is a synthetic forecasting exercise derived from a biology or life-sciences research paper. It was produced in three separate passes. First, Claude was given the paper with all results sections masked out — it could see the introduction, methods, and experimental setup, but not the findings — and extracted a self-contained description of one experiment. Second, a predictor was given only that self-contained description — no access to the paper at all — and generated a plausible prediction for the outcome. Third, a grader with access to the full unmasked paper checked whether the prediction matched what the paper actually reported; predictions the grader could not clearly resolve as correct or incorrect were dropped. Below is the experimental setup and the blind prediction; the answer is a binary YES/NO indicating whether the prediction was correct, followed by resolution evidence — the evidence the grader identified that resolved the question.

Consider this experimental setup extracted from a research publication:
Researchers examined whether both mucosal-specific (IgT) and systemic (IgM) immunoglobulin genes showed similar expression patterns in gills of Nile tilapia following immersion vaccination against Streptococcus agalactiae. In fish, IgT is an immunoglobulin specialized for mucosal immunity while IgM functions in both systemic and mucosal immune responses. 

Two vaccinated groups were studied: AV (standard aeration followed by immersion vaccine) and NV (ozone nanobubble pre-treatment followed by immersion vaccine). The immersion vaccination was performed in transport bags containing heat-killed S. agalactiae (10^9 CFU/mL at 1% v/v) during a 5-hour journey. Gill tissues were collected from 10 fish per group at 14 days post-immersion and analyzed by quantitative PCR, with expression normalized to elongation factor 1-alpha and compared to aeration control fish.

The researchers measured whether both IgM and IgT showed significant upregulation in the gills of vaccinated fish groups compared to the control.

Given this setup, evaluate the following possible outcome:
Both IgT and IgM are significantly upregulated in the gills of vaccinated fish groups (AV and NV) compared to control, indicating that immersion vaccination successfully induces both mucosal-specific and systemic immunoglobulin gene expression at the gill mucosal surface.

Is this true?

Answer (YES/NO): NO